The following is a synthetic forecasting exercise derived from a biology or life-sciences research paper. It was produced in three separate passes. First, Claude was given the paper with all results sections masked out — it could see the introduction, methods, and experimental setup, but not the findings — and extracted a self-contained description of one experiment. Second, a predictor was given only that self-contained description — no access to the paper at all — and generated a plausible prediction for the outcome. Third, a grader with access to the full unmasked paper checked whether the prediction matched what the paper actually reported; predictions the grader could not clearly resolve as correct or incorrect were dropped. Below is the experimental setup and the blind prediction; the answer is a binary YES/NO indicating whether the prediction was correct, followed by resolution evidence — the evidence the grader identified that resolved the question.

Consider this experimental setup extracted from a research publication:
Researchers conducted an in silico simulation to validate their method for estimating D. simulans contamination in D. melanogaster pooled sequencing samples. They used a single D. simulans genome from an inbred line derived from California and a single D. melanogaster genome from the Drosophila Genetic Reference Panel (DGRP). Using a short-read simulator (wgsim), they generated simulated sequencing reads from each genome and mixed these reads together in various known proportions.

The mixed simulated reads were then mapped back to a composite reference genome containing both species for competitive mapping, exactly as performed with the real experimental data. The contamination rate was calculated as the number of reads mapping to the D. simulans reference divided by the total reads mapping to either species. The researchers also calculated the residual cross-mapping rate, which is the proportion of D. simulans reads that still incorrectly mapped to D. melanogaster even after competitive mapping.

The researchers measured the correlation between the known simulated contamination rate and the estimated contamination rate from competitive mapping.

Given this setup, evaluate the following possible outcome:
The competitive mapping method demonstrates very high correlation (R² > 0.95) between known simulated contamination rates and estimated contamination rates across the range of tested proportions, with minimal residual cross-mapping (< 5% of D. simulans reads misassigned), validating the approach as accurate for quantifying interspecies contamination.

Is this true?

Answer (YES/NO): NO